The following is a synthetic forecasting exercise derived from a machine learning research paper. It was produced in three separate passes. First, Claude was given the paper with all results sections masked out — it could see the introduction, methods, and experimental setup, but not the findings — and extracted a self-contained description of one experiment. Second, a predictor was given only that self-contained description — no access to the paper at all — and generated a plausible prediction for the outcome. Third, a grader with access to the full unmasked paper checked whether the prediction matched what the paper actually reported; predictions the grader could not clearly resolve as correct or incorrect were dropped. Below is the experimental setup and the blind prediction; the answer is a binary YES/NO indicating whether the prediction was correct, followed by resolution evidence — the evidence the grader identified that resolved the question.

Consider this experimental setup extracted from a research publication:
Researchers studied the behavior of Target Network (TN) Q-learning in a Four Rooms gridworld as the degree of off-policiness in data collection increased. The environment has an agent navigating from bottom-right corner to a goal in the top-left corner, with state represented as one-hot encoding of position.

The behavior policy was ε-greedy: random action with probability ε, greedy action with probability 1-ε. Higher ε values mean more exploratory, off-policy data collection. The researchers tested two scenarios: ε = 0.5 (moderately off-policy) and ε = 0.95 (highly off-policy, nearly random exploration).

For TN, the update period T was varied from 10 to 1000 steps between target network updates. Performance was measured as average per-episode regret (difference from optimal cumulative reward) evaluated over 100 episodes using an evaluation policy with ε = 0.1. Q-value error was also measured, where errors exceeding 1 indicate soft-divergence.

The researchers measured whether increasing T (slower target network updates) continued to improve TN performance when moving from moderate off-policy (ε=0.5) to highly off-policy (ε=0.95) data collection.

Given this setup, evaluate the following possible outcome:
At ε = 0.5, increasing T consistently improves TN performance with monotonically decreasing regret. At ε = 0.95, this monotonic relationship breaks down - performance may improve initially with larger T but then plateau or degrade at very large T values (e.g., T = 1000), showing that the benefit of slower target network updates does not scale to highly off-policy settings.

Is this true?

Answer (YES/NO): NO